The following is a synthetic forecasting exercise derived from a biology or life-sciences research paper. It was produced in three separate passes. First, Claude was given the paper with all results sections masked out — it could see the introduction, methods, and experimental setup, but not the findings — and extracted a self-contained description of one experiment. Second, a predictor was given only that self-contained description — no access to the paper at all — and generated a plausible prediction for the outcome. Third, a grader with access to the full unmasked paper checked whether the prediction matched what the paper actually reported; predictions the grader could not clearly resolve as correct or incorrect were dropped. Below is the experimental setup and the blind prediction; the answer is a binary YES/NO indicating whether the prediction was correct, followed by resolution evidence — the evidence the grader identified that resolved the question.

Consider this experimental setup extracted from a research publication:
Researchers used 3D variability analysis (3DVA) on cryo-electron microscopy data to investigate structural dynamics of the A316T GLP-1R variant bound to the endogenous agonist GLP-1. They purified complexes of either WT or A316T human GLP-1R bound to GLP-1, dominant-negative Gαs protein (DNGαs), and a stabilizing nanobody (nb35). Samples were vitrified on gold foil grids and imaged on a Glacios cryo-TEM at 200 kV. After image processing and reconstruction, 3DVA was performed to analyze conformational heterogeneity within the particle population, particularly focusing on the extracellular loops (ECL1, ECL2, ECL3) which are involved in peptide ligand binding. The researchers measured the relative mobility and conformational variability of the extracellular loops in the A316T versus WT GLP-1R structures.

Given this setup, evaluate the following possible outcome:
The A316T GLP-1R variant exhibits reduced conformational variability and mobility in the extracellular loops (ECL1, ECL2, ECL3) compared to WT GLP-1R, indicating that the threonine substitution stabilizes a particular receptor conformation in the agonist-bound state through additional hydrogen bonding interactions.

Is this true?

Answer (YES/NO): NO